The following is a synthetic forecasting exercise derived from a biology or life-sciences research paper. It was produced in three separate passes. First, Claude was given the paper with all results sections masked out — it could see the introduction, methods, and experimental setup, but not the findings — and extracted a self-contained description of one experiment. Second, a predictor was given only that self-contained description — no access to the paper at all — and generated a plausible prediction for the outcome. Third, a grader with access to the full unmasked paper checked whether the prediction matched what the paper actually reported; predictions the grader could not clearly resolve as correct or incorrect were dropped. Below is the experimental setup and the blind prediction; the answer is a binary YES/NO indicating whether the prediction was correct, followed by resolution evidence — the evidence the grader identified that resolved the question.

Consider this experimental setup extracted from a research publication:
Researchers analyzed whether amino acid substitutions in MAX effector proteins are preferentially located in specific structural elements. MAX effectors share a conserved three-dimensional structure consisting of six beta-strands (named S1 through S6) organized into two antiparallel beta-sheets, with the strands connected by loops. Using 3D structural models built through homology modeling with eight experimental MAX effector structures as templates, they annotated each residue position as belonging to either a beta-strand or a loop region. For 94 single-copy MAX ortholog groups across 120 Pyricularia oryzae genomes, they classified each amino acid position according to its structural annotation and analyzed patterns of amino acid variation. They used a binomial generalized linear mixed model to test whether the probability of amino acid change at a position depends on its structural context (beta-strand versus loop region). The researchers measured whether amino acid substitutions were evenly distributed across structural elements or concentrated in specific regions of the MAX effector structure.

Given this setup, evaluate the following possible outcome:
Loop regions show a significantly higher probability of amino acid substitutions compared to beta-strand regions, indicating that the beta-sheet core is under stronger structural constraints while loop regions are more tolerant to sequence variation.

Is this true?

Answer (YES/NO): NO